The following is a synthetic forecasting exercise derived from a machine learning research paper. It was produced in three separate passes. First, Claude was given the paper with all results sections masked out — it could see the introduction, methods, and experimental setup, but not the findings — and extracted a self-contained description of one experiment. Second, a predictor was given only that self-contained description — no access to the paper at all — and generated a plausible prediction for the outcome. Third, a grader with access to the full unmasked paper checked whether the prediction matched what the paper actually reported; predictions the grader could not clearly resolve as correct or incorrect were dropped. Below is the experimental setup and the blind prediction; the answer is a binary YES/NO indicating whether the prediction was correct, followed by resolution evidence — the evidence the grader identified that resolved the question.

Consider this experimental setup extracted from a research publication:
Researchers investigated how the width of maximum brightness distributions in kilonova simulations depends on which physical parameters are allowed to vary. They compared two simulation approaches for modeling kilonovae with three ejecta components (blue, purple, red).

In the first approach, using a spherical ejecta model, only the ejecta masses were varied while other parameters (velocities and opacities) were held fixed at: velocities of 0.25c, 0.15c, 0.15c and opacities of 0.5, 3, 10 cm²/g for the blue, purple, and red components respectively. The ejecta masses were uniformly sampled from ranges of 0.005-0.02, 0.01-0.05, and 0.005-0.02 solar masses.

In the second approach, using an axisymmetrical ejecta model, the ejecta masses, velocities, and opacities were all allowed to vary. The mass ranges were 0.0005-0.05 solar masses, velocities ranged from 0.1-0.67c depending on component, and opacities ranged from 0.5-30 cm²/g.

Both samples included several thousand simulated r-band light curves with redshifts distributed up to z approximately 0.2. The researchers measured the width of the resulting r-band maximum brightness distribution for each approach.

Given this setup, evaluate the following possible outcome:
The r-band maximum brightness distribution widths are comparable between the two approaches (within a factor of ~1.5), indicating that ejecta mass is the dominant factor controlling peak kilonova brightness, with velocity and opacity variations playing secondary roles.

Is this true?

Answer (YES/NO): NO